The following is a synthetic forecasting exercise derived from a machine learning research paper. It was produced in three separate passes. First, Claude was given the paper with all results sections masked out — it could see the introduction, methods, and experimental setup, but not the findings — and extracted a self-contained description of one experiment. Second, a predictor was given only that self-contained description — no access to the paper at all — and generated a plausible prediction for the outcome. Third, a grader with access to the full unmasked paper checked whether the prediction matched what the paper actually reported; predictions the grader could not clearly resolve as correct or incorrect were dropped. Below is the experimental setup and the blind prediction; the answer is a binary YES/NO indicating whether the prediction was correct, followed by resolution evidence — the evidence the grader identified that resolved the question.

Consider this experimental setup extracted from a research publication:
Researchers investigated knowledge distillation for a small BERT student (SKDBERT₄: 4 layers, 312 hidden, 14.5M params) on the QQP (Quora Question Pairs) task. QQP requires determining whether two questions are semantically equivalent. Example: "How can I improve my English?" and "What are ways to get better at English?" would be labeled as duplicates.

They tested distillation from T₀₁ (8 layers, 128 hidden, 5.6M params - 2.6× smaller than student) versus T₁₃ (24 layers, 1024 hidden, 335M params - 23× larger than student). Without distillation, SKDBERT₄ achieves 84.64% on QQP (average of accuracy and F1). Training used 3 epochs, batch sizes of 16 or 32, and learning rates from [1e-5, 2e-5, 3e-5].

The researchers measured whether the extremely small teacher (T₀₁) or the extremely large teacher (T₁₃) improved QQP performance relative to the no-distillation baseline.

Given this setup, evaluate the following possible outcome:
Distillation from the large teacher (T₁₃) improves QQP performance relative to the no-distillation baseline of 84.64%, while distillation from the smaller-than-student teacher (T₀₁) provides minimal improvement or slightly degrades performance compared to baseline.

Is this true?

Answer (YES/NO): YES